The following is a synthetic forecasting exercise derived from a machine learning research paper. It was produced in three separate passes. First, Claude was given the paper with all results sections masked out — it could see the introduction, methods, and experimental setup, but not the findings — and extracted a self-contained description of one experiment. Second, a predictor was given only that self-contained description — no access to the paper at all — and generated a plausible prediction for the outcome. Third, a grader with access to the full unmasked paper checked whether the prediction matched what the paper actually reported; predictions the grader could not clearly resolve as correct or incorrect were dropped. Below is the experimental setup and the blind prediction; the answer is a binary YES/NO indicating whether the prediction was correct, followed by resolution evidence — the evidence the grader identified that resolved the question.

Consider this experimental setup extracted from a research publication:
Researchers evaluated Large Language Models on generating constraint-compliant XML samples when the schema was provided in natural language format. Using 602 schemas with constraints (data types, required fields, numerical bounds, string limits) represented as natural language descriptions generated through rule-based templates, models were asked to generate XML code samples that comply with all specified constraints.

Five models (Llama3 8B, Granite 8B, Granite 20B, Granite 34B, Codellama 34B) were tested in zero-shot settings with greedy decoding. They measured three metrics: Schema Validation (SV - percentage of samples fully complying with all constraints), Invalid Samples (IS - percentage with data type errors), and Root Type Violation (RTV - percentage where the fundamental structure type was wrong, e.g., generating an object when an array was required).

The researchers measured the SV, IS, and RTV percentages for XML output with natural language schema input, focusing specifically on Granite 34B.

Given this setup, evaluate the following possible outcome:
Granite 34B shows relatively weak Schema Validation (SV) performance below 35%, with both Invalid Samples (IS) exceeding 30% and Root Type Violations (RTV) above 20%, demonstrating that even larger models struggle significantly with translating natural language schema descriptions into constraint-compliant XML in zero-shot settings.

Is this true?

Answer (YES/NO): NO